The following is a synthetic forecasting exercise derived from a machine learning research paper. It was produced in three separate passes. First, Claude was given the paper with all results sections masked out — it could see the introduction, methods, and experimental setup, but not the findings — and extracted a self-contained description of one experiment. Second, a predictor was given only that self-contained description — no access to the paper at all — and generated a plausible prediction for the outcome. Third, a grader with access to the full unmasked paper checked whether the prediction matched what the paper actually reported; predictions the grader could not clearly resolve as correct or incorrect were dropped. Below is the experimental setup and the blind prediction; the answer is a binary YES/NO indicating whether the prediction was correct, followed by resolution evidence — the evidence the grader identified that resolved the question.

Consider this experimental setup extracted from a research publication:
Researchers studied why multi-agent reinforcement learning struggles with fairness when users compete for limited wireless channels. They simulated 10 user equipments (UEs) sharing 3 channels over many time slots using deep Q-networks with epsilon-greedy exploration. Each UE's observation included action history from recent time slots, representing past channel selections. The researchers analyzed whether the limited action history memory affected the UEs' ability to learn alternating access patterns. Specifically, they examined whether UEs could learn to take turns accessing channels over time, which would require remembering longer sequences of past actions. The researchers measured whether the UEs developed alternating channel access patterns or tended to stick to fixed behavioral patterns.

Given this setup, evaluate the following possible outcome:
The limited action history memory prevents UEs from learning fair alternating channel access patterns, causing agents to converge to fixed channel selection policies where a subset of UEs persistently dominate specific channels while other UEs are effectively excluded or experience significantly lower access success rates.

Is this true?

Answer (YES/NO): YES